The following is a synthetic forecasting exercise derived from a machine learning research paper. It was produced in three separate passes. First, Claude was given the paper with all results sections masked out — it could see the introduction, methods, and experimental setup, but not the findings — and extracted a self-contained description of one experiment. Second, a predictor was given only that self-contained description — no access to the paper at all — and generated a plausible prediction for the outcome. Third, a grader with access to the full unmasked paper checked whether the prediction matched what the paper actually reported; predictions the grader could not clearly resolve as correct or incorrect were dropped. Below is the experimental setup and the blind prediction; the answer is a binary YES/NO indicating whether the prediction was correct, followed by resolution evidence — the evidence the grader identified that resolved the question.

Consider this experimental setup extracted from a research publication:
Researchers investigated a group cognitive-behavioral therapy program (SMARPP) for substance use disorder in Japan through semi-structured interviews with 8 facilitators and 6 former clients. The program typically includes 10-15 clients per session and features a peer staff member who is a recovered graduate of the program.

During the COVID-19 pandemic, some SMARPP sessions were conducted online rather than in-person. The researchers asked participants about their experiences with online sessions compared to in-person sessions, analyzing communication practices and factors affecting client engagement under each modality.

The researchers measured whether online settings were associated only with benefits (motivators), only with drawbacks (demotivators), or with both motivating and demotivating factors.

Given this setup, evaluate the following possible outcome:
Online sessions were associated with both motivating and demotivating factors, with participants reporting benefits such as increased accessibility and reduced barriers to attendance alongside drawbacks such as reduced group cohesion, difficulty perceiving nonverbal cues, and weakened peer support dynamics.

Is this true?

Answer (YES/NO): NO